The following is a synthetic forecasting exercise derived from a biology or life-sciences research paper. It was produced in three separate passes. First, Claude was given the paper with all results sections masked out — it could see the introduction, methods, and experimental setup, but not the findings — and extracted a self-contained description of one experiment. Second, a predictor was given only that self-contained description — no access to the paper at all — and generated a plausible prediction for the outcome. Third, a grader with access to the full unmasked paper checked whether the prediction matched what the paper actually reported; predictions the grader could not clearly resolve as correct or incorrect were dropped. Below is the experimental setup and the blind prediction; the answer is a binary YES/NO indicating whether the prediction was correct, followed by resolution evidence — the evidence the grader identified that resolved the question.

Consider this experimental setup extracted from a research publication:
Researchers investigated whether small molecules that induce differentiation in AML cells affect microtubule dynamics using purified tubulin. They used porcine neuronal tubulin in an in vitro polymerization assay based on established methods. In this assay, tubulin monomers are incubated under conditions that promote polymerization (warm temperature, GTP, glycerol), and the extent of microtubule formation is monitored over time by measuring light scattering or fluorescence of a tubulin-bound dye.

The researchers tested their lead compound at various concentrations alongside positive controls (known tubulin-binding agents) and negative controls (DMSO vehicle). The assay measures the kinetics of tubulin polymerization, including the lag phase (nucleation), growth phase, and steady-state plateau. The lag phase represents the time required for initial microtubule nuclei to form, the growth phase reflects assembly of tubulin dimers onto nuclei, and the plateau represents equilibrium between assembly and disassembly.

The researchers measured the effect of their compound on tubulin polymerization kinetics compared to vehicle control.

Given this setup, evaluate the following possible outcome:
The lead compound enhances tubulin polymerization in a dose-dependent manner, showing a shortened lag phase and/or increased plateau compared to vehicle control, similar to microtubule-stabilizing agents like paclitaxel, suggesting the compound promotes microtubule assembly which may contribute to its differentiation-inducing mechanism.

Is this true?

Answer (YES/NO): NO